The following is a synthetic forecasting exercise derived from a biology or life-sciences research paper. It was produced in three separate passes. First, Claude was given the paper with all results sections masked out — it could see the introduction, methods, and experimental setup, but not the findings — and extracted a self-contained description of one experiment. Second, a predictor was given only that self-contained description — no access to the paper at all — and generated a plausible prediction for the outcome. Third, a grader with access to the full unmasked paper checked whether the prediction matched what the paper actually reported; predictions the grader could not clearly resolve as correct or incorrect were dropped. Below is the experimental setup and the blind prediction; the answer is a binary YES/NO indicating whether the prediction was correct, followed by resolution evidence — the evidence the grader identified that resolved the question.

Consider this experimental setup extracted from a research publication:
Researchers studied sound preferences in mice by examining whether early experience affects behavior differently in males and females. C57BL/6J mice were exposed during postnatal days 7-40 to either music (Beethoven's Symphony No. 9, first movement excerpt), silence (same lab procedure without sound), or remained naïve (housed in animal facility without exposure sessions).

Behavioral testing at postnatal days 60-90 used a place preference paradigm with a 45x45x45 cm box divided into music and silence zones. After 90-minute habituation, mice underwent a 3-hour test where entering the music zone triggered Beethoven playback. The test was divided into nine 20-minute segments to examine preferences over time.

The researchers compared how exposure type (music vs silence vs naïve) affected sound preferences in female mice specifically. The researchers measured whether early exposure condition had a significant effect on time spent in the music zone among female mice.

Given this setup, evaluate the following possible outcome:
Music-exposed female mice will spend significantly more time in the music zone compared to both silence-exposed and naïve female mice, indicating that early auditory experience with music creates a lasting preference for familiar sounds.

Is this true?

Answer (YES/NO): NO